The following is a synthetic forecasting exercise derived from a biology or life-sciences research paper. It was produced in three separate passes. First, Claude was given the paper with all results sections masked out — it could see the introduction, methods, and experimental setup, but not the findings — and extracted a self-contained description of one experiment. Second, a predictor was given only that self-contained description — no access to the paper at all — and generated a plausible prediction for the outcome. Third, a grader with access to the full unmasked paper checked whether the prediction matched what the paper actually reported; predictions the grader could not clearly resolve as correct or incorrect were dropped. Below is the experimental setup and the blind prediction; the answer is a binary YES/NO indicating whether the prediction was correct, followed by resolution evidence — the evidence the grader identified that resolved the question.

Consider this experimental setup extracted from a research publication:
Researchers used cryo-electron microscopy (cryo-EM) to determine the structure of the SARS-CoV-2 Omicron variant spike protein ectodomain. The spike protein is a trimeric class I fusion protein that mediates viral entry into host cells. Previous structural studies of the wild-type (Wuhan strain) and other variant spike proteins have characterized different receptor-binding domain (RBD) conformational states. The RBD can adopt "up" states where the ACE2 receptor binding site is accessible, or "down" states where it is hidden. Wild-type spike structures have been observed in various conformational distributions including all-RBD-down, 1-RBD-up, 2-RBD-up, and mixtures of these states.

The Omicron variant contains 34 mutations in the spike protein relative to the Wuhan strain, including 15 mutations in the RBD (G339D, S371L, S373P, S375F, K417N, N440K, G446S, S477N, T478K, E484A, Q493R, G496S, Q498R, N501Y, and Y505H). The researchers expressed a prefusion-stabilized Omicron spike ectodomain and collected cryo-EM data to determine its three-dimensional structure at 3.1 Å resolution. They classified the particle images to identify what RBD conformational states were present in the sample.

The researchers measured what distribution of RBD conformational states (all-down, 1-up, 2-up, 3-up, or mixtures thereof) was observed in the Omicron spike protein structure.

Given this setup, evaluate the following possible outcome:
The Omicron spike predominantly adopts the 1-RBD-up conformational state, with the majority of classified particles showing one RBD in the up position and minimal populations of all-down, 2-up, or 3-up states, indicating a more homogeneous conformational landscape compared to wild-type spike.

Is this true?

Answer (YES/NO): YES